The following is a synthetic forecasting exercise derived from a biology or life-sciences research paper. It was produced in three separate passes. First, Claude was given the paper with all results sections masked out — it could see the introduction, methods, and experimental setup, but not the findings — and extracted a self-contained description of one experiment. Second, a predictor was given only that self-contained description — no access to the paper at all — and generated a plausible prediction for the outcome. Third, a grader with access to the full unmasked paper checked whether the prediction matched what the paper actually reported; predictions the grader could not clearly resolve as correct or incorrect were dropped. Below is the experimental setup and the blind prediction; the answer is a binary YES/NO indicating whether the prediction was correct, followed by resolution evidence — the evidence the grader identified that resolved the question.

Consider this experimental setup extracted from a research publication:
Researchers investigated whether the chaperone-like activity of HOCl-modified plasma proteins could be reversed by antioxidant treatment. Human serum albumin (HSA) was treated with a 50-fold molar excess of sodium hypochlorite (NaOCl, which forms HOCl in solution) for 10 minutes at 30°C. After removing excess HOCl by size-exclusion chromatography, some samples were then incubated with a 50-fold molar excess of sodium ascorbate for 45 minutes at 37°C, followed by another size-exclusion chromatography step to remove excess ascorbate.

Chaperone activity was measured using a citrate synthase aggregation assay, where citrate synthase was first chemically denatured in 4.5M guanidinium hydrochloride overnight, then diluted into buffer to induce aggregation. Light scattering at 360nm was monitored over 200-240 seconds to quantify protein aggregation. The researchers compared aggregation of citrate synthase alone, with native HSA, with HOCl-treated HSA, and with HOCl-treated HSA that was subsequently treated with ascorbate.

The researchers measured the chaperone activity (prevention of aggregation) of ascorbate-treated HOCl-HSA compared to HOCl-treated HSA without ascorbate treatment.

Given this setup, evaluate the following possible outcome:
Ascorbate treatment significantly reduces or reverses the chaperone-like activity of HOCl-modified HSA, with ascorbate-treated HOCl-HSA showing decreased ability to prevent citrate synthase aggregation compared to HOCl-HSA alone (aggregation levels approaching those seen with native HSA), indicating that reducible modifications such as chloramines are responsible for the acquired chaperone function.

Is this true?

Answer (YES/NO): YES